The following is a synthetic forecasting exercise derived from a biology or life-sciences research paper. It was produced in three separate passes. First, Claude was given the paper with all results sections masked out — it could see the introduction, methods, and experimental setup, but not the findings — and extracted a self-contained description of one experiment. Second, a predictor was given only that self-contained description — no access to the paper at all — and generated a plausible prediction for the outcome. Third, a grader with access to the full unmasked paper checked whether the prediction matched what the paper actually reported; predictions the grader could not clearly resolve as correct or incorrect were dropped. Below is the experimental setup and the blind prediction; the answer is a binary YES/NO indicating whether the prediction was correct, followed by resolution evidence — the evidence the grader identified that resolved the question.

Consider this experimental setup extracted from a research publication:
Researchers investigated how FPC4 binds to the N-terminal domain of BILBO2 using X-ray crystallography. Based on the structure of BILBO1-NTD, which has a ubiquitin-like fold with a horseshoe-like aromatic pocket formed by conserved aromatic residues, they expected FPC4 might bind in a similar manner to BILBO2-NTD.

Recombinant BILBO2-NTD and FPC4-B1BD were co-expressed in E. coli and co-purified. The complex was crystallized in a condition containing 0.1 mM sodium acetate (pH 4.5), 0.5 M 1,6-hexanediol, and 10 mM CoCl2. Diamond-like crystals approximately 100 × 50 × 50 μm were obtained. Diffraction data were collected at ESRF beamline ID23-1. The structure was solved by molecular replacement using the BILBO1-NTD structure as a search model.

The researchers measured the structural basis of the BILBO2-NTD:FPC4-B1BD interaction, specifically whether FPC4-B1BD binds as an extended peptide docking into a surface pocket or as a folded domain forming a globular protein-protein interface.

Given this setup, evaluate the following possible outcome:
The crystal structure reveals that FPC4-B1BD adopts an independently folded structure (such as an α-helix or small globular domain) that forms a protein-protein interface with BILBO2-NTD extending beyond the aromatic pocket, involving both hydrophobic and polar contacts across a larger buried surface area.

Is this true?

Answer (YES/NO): NO